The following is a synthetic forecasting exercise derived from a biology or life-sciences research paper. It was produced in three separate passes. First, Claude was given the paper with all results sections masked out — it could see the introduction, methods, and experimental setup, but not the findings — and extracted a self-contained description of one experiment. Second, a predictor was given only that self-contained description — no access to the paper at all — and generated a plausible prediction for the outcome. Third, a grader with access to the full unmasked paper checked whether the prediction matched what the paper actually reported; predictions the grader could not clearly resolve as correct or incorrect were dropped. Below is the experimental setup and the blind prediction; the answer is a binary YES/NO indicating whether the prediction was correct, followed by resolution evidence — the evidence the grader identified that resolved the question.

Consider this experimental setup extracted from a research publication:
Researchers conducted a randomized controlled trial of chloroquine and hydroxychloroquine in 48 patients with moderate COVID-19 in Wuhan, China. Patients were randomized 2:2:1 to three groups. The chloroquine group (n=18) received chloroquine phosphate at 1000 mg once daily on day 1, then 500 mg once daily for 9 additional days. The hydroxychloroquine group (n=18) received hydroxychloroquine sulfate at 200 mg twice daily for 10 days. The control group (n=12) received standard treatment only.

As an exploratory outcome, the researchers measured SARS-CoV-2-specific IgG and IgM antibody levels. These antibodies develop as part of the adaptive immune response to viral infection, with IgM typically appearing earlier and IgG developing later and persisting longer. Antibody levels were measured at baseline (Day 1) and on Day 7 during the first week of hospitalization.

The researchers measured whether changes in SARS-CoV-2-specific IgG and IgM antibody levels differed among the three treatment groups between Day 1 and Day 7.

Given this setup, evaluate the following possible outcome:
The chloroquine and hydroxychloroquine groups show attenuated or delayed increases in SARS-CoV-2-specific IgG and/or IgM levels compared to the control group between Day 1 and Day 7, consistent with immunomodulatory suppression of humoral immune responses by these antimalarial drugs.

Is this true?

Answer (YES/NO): NO